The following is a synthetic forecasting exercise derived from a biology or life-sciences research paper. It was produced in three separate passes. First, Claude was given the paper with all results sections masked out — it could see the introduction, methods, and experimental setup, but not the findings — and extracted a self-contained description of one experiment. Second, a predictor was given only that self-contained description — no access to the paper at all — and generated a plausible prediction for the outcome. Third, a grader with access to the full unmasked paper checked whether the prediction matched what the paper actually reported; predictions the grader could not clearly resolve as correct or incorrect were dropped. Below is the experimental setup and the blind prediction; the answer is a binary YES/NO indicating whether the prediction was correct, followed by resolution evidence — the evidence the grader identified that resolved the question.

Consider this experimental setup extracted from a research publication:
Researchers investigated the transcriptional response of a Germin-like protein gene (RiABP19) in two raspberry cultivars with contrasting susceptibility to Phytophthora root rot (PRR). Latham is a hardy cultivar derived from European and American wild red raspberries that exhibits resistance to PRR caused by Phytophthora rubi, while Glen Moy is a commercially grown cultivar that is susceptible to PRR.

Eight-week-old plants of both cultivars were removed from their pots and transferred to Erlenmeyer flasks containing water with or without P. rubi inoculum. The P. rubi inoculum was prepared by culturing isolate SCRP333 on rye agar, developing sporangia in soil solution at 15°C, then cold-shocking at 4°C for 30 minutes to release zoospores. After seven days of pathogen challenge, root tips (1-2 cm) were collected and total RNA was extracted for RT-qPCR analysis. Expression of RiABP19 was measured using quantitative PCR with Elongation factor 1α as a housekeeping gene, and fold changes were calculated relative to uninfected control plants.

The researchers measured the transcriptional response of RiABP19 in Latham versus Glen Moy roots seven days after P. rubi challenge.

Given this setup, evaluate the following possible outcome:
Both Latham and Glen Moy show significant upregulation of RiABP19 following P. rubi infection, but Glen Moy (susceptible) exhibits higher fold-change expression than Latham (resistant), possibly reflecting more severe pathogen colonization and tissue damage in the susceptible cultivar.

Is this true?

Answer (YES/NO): NO